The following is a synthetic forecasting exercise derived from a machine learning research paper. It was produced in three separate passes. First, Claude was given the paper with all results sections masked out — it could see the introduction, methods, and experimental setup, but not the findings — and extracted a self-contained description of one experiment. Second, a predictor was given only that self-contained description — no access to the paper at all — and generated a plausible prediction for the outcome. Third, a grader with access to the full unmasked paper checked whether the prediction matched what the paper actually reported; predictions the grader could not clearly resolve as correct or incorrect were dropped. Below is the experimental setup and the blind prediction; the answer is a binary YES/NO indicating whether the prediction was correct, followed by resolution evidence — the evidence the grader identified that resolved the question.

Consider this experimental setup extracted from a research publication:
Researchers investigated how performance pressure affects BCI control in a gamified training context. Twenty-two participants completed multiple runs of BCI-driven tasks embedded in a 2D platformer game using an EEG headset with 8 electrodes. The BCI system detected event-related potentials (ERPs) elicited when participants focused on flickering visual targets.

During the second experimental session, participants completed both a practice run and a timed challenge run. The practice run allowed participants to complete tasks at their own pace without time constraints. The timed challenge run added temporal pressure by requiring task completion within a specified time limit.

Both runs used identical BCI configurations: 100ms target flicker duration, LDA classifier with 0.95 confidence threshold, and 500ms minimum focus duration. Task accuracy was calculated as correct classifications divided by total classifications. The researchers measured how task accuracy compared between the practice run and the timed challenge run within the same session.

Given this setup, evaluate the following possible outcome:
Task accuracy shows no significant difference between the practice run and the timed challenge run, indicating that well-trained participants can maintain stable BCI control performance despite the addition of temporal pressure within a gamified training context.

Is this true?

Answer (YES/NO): YES